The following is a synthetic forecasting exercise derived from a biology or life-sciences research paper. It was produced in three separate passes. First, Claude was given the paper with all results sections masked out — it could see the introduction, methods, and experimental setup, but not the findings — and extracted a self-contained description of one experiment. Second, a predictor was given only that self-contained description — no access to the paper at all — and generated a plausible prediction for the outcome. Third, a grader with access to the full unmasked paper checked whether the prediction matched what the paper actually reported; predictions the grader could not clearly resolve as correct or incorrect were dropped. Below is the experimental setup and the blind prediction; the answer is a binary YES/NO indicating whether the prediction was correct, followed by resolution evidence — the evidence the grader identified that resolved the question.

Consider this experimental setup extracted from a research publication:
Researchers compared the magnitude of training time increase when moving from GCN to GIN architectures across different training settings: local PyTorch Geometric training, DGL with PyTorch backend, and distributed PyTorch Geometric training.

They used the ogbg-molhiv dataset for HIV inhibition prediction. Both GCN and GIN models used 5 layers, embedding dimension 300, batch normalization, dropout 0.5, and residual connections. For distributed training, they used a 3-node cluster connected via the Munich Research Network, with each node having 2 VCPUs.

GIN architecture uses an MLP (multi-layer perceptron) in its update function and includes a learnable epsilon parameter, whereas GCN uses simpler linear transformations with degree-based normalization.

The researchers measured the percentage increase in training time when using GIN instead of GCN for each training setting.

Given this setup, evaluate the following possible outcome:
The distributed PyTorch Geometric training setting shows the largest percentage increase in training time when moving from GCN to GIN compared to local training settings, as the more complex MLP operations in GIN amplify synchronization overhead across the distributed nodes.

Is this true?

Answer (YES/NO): YES